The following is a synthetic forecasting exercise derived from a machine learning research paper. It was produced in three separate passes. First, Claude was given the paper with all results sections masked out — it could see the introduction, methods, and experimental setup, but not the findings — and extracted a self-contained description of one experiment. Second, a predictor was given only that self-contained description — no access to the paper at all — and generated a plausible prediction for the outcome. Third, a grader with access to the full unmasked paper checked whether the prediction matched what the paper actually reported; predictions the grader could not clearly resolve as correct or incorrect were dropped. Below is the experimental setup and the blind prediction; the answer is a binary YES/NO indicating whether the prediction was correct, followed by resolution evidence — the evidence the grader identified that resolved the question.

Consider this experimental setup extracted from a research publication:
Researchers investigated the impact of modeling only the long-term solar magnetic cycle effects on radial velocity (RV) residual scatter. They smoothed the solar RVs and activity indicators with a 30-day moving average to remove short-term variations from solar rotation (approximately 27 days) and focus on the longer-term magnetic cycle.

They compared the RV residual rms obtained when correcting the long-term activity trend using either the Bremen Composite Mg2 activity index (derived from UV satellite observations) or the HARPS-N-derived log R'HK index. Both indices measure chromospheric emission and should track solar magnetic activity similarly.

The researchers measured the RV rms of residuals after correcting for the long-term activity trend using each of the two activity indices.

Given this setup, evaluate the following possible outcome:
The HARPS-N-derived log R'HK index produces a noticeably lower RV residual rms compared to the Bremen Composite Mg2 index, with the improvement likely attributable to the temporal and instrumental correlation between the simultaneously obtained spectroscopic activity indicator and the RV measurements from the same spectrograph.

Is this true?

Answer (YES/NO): NO